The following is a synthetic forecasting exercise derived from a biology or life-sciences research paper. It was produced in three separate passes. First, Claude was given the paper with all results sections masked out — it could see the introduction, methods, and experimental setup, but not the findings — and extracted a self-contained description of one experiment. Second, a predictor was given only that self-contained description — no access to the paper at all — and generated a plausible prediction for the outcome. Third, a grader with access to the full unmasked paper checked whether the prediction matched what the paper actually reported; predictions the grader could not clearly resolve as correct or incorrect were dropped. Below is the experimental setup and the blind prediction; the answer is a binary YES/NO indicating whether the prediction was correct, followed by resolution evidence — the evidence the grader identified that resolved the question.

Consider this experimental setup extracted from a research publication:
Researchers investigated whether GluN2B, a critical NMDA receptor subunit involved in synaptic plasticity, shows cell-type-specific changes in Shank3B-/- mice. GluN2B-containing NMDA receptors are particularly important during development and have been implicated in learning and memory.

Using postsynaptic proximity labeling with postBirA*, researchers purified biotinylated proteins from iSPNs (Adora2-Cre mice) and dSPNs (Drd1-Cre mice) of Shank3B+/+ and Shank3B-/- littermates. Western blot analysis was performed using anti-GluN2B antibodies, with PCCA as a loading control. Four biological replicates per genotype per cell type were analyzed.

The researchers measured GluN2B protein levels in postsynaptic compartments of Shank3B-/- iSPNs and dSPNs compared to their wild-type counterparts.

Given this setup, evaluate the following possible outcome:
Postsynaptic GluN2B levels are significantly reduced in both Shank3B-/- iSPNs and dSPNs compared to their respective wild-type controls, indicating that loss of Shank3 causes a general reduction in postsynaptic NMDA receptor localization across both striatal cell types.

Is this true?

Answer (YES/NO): NO